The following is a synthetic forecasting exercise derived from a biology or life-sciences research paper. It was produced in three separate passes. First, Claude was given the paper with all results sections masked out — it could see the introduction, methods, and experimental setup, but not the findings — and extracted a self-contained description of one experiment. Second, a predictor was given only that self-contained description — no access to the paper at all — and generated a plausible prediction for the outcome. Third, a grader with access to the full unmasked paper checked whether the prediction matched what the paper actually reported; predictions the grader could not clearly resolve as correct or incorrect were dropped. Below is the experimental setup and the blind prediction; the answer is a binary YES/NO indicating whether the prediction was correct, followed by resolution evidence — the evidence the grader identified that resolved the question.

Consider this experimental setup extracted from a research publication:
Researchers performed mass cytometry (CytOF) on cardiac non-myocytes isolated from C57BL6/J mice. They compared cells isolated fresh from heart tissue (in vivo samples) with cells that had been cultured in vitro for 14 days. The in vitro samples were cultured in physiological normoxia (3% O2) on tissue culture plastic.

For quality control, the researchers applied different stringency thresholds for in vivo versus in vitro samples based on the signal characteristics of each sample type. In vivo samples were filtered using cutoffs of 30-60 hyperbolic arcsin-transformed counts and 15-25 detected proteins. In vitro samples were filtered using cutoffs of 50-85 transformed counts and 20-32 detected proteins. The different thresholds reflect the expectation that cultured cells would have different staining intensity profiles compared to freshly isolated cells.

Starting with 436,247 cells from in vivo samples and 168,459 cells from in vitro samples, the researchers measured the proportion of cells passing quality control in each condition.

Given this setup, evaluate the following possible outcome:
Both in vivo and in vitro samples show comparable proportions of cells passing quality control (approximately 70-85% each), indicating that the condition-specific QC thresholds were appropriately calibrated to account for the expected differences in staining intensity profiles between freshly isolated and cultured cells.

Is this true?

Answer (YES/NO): YES